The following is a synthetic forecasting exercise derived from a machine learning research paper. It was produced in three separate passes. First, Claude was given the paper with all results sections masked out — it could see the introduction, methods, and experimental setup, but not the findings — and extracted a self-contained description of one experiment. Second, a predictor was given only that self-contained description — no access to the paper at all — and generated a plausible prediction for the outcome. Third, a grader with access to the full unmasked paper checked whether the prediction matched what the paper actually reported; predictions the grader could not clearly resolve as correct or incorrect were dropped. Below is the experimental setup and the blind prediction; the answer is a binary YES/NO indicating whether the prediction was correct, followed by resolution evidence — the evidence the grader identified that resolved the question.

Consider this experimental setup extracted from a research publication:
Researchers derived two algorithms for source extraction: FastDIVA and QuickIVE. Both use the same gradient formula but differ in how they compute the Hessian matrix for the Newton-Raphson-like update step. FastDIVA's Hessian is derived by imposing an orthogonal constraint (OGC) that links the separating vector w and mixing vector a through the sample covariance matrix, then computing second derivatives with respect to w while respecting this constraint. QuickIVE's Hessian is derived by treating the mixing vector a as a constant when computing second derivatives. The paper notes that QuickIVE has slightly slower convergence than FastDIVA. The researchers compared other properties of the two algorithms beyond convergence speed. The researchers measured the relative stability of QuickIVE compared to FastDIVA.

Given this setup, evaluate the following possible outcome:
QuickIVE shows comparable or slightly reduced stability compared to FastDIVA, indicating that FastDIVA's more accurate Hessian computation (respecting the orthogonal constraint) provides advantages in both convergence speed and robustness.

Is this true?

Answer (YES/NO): NO